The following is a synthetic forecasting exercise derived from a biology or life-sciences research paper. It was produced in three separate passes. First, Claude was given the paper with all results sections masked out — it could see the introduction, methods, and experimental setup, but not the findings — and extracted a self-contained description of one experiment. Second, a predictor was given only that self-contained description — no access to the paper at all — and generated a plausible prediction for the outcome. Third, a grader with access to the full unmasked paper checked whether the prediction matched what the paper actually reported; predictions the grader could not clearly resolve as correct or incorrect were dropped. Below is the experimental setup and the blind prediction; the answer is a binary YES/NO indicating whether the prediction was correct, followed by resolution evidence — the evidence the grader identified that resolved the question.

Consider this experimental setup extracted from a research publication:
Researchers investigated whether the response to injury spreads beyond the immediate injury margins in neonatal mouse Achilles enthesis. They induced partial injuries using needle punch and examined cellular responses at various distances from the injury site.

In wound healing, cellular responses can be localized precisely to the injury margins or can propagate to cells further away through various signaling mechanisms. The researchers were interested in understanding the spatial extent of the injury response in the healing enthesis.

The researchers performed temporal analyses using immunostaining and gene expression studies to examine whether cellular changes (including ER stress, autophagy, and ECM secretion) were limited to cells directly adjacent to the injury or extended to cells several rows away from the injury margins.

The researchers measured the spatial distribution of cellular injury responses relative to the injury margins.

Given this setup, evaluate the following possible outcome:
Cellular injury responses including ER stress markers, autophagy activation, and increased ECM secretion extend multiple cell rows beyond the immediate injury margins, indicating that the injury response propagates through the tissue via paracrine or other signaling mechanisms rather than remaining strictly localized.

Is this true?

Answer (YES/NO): YES